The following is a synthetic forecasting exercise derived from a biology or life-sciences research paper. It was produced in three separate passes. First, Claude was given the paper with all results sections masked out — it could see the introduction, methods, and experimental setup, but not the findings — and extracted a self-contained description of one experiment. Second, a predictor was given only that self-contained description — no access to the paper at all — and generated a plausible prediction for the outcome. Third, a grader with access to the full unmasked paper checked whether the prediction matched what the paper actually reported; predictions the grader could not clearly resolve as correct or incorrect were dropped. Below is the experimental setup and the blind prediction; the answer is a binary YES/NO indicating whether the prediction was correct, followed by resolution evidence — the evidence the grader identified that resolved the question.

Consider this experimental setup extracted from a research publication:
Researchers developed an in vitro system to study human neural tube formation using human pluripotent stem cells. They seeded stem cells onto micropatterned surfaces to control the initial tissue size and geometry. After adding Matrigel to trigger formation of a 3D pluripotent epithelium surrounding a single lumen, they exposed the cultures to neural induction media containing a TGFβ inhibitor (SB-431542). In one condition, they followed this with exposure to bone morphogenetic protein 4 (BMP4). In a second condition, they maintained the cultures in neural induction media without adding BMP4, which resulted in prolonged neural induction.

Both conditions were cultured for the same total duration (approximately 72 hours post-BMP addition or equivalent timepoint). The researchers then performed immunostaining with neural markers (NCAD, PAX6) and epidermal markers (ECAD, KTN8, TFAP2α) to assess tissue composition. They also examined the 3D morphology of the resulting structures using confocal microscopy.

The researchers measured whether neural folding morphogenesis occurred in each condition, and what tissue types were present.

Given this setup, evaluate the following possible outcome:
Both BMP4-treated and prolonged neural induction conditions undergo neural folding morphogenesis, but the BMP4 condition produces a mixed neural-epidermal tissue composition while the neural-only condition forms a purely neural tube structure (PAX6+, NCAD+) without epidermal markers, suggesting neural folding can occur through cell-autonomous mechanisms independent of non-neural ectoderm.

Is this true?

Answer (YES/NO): NO